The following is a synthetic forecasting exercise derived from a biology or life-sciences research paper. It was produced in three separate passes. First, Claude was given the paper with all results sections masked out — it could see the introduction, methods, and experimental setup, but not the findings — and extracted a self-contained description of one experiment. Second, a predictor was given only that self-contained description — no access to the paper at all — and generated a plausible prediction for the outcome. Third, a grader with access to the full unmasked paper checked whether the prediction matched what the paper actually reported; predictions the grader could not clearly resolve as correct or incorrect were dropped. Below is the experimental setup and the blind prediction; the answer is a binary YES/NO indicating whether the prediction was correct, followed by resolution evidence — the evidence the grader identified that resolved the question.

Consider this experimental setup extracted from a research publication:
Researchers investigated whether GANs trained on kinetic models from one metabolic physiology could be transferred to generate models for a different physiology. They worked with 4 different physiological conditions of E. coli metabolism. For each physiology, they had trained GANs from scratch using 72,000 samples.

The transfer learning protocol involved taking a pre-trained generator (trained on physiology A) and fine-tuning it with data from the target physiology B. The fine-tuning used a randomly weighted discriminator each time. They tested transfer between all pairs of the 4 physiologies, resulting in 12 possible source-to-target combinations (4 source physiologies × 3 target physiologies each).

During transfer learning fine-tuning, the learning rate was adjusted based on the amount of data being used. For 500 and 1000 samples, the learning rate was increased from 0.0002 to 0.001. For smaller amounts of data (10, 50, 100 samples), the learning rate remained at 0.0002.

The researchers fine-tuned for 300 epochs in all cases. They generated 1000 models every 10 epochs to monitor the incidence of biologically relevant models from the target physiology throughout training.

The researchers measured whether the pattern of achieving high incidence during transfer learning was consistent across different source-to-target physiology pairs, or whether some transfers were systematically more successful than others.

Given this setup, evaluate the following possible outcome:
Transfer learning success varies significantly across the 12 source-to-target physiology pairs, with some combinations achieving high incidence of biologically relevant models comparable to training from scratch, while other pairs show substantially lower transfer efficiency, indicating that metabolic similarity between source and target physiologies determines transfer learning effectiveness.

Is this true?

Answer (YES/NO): NO